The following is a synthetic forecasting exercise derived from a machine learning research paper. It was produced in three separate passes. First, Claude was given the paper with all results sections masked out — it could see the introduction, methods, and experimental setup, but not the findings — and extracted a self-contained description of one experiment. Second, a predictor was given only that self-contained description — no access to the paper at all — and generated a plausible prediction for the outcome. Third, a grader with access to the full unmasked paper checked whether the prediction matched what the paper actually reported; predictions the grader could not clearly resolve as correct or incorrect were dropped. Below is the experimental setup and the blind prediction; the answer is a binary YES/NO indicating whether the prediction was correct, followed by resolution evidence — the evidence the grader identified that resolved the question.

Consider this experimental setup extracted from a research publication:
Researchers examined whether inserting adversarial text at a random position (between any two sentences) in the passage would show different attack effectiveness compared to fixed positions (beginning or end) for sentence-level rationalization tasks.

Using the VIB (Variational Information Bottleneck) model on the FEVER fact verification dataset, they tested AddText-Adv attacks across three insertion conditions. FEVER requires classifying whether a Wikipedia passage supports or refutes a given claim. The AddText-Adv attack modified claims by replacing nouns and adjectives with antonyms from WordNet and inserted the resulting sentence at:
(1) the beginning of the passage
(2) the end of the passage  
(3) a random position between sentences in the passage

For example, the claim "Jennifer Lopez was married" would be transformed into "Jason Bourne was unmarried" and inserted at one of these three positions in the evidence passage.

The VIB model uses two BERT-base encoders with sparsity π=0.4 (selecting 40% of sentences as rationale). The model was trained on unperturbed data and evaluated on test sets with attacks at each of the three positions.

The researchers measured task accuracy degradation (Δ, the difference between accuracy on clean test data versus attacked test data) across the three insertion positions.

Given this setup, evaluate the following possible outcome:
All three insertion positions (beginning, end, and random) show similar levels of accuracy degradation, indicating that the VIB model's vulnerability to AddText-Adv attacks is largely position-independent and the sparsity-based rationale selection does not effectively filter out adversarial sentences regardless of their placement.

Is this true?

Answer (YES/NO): NO